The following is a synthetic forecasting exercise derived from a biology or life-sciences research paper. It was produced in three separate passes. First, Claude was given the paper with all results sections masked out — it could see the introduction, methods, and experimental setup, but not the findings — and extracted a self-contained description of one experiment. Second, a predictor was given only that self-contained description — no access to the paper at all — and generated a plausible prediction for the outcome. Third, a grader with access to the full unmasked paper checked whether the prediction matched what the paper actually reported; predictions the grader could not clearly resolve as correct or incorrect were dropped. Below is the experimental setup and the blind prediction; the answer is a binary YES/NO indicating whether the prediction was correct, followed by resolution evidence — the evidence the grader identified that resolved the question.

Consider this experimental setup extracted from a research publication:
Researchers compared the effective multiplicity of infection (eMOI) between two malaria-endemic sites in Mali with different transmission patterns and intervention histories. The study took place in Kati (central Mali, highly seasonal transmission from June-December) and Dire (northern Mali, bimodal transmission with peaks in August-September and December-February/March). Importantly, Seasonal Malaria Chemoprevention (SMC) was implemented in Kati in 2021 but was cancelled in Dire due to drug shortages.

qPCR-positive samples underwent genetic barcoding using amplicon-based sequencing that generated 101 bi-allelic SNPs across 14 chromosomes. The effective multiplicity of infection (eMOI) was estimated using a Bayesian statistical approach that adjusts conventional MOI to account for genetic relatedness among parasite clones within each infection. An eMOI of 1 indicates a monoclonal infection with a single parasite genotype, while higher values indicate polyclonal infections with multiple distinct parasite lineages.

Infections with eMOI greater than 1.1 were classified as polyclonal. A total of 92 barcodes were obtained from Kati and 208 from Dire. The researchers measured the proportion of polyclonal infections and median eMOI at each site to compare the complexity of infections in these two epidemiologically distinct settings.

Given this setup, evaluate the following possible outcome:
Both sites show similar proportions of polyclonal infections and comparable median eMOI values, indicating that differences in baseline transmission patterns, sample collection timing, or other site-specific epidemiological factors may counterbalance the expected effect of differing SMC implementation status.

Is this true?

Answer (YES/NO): YES